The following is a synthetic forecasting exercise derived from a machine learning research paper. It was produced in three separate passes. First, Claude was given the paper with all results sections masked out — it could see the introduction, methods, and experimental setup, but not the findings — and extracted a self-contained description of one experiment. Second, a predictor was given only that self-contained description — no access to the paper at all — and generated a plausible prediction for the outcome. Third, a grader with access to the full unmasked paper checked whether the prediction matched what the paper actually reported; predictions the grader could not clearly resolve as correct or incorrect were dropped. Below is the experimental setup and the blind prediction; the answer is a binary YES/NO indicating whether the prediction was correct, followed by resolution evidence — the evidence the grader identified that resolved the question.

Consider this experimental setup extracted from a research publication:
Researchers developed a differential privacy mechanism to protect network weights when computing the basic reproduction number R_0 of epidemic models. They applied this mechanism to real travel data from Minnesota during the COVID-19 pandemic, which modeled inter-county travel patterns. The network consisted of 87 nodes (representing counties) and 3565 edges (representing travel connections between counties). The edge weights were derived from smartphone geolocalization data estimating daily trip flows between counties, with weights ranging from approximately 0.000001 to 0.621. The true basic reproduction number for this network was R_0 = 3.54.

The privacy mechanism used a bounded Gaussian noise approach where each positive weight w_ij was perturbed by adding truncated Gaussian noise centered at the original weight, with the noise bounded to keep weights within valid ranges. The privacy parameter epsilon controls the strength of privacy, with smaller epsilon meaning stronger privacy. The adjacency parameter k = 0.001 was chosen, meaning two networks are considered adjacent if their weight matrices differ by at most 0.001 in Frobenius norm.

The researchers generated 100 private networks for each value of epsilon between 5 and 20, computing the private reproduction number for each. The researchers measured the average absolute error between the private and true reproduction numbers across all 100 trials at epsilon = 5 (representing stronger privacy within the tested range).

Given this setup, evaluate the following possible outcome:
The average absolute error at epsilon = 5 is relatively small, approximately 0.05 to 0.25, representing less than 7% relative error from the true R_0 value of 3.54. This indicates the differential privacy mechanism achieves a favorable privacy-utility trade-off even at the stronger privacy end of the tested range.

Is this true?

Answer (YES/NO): NO